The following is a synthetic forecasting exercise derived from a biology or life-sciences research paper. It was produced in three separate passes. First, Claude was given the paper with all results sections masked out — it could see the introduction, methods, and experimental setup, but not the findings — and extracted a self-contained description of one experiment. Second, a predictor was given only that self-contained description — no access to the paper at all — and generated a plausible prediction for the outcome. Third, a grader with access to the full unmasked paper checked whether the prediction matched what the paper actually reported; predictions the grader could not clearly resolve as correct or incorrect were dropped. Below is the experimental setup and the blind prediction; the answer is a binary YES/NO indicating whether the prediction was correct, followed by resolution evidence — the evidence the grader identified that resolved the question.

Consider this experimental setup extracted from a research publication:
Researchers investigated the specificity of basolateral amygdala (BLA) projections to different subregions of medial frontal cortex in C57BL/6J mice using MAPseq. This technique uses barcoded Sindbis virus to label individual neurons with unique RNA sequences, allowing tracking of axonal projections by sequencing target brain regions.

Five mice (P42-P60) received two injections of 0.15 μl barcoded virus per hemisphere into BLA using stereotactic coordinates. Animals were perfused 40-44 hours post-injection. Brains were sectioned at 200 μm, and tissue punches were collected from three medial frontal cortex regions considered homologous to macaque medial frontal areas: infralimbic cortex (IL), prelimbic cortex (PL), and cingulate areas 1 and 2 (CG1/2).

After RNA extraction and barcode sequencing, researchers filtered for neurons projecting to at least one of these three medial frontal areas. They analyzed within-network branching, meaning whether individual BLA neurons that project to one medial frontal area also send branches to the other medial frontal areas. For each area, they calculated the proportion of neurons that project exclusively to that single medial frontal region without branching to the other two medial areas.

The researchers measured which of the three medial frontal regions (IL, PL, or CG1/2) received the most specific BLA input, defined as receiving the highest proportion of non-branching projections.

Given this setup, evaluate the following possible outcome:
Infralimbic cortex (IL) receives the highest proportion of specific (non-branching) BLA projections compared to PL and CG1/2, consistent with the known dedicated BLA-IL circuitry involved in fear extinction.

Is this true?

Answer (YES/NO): NO